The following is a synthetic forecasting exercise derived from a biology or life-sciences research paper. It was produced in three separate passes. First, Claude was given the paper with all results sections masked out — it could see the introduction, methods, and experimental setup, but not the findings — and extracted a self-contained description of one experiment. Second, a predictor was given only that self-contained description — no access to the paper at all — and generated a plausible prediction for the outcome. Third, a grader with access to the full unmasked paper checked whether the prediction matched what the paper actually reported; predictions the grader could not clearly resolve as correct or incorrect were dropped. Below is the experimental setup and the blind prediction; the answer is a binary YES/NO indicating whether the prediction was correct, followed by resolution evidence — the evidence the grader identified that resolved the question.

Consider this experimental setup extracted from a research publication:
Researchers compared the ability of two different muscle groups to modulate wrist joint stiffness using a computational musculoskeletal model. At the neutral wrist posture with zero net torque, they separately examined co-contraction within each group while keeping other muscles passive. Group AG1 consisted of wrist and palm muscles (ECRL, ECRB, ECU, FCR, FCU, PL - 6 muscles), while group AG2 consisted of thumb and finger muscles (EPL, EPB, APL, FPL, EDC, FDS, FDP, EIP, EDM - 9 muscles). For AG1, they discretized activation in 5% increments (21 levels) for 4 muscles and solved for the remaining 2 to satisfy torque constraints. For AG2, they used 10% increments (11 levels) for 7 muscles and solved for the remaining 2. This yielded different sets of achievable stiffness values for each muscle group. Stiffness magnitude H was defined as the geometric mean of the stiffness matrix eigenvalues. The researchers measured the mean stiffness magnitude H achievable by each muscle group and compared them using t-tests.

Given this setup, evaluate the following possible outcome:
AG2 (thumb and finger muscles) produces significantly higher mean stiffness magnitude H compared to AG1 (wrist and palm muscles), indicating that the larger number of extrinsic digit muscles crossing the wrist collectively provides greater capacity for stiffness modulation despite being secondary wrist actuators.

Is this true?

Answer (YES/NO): NO